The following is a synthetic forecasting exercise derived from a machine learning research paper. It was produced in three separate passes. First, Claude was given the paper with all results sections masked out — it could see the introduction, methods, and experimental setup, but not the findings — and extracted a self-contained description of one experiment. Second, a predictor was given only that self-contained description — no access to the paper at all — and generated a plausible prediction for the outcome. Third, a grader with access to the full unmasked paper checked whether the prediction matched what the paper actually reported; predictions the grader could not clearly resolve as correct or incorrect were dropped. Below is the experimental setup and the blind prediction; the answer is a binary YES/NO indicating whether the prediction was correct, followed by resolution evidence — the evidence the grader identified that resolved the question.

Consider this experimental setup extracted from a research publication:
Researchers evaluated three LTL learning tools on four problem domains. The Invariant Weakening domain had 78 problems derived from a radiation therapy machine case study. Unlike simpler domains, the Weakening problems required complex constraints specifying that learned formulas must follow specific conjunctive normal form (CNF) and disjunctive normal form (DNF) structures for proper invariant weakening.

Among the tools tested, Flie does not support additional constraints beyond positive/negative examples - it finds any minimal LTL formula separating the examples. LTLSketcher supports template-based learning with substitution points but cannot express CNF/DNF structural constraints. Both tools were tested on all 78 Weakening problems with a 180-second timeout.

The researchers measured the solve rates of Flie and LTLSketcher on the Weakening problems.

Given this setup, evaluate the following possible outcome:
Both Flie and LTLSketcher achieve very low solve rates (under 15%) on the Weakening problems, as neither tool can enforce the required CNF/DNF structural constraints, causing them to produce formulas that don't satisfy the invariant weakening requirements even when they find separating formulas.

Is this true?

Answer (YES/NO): NO